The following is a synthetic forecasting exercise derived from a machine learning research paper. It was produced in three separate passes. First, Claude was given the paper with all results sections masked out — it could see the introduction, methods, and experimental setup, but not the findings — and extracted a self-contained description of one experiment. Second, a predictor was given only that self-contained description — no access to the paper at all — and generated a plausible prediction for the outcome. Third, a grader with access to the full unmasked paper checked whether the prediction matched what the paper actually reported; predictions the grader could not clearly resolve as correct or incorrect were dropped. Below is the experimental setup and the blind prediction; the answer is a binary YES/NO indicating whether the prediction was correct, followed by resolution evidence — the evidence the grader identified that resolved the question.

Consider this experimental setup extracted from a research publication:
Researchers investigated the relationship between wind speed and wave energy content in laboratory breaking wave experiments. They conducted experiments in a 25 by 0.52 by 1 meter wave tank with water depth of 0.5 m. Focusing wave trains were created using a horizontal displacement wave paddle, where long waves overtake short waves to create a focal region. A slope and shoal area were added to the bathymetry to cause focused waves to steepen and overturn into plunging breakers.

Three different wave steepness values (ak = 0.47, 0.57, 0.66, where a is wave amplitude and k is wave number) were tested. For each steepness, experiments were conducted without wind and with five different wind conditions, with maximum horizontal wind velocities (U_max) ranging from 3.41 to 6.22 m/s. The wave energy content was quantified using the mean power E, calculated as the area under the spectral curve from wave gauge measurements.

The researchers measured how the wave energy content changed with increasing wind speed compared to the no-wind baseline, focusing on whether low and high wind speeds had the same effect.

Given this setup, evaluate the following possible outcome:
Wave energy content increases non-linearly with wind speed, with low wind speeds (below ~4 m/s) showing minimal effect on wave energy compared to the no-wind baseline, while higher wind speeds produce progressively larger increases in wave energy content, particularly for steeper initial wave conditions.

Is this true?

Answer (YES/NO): NO